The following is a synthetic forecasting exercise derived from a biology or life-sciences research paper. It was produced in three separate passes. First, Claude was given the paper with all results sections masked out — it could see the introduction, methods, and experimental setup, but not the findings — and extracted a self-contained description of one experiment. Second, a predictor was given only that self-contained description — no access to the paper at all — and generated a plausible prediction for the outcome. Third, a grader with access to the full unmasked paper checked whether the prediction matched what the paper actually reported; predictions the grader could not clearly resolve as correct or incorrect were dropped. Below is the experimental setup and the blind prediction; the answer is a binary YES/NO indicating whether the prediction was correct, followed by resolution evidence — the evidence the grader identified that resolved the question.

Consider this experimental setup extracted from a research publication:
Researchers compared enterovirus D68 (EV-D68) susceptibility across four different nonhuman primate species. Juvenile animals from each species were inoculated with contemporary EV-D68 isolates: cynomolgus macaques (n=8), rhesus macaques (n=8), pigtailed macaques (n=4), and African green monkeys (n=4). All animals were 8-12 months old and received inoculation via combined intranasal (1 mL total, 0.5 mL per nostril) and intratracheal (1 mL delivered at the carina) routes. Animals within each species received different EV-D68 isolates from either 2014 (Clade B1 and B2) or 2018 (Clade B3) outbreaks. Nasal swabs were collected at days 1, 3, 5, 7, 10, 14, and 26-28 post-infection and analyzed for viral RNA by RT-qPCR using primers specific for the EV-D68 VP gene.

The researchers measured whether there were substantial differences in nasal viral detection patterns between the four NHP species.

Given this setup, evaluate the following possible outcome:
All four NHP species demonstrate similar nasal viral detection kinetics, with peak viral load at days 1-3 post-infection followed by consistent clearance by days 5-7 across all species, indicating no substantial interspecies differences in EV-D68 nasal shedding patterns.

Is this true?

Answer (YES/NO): NO